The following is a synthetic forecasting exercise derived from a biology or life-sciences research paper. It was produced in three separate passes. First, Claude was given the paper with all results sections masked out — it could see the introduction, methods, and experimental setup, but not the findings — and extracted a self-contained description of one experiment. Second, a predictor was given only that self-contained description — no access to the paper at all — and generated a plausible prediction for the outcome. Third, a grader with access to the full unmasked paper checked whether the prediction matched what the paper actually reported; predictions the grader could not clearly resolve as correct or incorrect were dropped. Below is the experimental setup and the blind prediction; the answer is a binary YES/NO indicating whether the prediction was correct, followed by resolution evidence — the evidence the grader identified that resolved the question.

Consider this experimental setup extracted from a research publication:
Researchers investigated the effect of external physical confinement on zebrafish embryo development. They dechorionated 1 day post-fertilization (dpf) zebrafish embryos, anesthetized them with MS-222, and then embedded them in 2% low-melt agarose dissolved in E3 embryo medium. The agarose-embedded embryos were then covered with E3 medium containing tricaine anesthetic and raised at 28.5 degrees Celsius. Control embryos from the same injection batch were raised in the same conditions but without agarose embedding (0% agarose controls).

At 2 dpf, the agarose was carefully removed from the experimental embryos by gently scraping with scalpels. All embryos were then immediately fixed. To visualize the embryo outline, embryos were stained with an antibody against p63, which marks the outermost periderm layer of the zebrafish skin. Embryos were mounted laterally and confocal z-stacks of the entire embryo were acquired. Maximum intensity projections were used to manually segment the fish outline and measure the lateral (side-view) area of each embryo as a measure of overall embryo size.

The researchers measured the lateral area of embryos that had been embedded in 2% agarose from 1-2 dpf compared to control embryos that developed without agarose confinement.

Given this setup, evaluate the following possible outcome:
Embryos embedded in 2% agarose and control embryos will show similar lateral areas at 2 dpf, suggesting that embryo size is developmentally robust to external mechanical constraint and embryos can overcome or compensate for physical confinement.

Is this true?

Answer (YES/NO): NO